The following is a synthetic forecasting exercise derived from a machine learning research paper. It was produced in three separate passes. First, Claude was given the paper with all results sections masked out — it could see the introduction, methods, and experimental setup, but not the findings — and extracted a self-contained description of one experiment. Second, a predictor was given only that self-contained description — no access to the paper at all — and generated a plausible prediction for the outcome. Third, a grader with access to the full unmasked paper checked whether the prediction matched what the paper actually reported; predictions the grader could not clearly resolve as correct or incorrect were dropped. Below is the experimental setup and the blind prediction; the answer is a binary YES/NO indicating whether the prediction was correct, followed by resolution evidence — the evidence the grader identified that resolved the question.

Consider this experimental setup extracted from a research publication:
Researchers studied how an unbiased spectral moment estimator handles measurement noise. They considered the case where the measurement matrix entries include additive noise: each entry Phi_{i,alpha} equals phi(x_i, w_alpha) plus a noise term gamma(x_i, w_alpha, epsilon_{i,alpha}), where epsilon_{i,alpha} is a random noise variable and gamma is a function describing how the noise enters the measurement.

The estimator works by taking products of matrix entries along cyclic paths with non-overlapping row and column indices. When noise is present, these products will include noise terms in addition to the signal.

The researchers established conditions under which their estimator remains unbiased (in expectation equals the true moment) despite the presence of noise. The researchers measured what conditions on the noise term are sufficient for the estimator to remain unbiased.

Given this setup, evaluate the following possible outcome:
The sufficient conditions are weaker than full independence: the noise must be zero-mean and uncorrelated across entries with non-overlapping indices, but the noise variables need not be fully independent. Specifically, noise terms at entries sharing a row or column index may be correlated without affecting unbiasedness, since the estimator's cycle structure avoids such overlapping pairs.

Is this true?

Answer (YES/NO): NO